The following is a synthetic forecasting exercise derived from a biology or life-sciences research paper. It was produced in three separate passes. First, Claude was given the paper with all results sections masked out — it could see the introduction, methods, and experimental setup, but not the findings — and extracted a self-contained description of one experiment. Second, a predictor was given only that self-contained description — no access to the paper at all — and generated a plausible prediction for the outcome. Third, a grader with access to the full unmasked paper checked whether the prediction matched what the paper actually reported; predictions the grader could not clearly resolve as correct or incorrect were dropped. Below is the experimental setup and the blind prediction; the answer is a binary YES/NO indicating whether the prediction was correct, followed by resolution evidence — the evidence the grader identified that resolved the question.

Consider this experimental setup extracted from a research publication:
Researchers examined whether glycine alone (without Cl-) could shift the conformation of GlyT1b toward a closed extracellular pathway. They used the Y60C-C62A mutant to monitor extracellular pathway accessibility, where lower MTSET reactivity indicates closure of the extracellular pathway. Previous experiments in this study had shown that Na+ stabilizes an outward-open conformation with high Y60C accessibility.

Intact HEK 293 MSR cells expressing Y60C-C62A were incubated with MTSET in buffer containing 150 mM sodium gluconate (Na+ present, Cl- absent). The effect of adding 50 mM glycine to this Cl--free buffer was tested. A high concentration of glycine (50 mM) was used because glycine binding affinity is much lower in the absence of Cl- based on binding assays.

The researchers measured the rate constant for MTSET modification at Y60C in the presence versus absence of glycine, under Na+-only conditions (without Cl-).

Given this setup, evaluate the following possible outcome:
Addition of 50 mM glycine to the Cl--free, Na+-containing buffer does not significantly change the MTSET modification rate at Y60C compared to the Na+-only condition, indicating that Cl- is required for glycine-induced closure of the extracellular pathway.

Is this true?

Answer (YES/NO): NO